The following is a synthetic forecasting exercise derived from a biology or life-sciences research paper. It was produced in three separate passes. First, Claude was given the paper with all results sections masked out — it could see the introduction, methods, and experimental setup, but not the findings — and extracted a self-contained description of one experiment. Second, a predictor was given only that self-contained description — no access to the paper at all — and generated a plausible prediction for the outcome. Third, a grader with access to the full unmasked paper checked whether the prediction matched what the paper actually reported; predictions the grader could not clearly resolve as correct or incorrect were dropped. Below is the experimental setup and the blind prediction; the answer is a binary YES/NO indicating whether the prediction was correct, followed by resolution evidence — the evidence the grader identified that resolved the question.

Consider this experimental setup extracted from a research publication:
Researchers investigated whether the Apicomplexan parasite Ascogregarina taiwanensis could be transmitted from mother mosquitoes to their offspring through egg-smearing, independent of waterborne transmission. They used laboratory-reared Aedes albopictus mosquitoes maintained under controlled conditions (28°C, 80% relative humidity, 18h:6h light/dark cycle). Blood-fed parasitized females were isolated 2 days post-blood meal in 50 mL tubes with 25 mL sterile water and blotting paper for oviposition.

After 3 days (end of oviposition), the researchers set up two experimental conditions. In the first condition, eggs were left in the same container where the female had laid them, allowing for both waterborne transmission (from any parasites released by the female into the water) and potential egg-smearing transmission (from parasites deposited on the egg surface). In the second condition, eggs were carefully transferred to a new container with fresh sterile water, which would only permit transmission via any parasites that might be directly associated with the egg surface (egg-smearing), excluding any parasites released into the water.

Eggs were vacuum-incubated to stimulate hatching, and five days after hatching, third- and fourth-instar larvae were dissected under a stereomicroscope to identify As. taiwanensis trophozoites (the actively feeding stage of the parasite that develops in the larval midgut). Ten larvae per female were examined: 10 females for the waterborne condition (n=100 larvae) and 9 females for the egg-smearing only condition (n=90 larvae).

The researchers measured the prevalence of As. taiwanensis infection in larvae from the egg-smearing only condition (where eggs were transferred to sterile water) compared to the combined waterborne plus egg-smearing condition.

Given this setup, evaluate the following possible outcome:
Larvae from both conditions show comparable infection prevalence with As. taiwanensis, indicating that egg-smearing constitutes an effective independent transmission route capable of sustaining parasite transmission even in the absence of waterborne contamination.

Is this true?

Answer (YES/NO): NO